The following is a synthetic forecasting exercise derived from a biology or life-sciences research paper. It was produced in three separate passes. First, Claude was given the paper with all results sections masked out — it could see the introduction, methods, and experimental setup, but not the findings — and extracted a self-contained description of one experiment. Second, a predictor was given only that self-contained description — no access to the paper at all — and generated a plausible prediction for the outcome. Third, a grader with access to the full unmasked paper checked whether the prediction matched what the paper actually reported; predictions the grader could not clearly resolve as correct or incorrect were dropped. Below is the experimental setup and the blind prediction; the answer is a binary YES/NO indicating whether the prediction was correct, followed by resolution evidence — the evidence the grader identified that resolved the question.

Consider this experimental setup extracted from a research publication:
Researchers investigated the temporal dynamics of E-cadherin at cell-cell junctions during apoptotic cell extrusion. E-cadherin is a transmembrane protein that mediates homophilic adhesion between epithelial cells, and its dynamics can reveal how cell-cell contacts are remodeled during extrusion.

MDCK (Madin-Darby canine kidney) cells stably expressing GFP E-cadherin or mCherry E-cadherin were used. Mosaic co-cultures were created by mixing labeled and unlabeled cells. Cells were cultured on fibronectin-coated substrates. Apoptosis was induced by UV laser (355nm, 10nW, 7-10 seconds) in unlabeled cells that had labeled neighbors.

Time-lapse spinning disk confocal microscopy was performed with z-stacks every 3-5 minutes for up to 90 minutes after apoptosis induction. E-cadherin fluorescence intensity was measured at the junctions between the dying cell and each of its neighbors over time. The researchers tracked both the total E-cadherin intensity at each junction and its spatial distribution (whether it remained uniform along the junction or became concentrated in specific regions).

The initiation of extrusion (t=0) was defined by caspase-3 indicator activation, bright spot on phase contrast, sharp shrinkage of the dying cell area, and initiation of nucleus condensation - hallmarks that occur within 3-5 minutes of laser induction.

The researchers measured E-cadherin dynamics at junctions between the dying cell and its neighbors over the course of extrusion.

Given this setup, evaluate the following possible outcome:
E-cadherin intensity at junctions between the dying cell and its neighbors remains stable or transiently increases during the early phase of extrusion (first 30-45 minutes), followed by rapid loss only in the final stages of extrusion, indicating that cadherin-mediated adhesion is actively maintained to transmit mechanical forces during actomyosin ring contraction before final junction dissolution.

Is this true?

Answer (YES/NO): NO